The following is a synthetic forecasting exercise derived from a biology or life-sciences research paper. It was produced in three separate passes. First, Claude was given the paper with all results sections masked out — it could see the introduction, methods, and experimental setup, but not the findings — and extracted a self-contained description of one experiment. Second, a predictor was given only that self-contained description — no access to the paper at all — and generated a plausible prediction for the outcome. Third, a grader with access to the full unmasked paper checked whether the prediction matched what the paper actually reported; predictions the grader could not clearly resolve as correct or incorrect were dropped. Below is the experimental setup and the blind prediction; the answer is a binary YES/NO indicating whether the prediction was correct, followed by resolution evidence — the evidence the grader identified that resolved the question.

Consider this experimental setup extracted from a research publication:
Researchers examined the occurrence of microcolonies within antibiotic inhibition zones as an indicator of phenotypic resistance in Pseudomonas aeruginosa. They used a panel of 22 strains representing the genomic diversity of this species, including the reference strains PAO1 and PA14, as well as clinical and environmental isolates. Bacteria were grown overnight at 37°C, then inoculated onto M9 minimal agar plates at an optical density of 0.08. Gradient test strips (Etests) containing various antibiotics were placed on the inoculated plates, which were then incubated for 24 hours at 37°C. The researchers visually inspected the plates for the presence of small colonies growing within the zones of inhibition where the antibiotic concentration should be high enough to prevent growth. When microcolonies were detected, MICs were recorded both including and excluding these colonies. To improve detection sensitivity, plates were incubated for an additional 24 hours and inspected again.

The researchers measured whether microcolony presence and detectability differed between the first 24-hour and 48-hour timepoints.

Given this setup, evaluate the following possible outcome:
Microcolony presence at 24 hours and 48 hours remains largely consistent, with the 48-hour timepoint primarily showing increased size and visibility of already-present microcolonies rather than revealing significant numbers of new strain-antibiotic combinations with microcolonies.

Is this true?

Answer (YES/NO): NO